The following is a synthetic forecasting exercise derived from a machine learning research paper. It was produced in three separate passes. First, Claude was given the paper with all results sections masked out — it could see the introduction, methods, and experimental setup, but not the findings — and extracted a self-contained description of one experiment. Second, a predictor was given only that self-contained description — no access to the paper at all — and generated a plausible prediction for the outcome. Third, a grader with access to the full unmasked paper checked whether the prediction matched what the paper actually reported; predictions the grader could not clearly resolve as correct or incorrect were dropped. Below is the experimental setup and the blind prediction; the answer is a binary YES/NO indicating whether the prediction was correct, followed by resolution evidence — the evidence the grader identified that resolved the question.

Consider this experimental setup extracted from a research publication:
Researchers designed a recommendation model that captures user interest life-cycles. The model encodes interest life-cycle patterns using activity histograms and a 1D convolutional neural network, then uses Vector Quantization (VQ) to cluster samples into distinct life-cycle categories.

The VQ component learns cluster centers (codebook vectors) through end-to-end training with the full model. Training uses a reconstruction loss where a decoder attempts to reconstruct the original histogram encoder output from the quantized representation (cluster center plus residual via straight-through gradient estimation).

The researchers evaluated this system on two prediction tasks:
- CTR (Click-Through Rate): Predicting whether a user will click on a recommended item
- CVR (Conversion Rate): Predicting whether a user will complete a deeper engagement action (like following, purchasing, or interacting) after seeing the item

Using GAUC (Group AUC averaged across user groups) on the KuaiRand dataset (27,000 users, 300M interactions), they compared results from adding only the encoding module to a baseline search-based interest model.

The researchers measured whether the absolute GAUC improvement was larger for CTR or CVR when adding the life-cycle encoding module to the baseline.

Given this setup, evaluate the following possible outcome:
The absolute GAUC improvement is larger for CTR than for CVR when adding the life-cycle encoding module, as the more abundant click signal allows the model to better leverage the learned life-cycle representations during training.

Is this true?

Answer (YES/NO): YES